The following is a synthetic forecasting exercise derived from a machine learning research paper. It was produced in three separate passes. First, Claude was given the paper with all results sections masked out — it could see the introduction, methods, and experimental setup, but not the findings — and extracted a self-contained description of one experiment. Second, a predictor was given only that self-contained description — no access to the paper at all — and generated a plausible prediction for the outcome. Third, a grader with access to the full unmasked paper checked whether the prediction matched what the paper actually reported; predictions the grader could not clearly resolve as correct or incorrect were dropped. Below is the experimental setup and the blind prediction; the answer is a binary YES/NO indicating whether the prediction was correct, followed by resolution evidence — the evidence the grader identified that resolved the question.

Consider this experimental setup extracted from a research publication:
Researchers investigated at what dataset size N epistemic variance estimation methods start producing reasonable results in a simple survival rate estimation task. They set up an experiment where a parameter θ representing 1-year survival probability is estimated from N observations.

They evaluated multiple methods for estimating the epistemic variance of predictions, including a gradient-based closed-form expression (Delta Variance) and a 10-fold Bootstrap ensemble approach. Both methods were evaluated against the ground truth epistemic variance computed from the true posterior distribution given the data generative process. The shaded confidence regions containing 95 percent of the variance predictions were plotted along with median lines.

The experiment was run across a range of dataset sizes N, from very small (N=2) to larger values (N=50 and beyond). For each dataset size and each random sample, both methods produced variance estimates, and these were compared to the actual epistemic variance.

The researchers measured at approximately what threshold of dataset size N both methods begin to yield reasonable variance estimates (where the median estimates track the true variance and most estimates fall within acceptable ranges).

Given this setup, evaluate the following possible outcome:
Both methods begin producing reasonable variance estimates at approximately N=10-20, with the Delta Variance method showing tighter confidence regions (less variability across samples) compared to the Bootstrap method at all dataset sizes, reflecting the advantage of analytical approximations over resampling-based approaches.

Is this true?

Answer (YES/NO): YES